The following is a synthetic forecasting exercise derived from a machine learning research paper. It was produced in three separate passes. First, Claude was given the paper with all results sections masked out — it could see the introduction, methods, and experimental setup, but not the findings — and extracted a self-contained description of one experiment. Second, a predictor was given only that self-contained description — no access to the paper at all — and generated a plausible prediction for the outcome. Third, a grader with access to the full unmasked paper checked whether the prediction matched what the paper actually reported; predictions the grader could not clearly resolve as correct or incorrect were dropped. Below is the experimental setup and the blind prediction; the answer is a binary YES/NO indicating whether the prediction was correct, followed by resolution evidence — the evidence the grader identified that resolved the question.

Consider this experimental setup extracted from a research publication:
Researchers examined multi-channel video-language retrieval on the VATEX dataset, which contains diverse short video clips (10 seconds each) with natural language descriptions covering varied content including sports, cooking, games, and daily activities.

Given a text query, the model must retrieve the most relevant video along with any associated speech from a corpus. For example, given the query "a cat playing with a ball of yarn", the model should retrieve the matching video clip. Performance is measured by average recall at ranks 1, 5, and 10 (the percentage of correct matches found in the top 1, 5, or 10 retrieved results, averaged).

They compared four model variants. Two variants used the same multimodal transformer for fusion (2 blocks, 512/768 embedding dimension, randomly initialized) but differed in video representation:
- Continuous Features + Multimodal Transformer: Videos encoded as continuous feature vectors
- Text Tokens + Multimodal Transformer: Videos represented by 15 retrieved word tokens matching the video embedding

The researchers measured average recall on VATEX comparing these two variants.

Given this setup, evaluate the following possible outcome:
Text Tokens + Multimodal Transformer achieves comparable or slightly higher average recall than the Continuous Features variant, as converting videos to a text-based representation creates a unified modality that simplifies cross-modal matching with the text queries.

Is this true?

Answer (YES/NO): NO